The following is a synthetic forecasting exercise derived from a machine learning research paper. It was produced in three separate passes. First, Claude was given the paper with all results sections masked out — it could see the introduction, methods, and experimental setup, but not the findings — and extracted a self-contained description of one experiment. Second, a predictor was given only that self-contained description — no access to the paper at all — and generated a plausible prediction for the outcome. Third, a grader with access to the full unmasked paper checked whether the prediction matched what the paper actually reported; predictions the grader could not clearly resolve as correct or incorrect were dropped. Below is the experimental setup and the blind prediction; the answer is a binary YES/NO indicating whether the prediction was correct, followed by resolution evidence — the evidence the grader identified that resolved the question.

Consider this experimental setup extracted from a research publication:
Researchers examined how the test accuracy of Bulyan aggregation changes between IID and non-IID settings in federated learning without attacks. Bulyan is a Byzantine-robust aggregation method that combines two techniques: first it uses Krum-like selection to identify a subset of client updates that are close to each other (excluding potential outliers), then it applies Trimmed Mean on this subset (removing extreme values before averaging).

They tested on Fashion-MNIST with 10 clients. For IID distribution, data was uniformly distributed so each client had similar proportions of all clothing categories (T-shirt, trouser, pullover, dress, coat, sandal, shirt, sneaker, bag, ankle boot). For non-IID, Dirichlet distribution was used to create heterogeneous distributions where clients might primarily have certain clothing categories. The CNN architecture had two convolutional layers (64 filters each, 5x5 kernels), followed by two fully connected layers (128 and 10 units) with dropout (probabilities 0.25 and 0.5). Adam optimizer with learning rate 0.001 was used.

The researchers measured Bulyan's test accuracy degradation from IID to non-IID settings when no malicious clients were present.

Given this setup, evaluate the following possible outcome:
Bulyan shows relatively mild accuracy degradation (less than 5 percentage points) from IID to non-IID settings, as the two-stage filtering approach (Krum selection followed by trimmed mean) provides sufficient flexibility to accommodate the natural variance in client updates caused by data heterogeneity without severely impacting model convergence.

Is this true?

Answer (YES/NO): NO